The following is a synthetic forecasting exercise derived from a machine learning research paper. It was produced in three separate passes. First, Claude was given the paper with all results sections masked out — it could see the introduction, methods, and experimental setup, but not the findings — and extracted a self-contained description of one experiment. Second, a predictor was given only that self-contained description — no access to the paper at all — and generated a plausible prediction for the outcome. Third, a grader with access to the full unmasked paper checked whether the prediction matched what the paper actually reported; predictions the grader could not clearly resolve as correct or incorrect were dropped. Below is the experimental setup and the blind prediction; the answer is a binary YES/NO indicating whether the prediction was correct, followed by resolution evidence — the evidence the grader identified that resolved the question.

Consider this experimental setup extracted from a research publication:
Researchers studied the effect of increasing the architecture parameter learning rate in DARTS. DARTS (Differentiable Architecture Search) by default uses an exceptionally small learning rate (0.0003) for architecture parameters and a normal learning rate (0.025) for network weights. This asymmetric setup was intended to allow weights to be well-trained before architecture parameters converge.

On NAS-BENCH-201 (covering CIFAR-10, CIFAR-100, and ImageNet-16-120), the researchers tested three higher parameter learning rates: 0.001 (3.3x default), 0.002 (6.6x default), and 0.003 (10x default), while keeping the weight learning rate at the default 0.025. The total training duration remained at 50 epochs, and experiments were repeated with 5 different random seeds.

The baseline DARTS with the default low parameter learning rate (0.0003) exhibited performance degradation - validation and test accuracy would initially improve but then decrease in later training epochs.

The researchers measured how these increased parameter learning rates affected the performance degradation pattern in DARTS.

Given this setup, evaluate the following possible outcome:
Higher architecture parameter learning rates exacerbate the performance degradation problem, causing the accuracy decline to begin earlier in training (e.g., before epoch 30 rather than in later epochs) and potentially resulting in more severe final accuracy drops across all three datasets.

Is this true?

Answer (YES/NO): NO